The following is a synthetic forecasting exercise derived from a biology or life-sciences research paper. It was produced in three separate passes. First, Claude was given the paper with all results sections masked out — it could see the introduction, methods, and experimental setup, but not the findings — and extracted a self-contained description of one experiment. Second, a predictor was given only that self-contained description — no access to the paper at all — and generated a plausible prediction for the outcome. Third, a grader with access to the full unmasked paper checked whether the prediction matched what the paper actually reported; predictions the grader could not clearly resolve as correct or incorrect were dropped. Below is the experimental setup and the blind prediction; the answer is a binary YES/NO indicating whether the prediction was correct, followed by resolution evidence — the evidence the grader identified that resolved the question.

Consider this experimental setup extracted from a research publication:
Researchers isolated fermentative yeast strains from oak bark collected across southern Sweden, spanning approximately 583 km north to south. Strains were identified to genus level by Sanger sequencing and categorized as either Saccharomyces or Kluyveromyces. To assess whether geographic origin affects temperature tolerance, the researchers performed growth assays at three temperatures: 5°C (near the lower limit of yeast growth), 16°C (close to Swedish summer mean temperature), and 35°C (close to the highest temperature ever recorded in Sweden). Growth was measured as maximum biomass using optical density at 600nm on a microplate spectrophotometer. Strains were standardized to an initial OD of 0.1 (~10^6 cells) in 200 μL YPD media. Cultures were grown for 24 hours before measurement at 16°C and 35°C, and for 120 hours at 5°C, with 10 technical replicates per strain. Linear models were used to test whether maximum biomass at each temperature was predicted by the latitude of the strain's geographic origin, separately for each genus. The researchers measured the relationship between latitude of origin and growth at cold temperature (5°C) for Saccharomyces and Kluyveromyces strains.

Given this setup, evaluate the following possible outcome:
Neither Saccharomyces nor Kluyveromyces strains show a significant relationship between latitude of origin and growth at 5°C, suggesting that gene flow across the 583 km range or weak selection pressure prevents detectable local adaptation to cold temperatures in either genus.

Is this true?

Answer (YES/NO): YES